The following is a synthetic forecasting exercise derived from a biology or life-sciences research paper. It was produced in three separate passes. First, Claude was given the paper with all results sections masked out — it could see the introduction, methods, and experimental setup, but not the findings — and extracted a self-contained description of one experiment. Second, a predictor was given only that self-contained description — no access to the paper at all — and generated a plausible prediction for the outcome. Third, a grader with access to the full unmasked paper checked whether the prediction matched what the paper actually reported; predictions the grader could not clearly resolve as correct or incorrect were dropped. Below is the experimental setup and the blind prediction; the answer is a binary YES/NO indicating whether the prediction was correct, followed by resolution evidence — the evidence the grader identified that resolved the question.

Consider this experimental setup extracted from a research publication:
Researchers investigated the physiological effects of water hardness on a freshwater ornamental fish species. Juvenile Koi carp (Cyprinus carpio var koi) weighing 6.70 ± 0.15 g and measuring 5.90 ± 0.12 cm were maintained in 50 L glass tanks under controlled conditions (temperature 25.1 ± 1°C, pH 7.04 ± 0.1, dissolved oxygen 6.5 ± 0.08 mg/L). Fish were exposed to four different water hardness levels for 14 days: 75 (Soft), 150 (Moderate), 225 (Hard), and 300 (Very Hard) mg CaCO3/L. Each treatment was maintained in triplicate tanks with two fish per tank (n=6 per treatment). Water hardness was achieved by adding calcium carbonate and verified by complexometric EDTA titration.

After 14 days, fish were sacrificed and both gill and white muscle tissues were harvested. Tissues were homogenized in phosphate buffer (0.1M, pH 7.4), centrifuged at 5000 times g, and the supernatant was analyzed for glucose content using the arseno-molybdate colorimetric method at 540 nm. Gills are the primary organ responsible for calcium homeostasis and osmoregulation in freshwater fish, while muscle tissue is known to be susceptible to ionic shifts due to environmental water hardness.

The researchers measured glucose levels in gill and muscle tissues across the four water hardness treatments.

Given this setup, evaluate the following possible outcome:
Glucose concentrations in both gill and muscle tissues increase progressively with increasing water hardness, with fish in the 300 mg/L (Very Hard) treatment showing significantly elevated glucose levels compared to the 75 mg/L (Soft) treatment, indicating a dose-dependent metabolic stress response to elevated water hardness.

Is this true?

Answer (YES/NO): NO